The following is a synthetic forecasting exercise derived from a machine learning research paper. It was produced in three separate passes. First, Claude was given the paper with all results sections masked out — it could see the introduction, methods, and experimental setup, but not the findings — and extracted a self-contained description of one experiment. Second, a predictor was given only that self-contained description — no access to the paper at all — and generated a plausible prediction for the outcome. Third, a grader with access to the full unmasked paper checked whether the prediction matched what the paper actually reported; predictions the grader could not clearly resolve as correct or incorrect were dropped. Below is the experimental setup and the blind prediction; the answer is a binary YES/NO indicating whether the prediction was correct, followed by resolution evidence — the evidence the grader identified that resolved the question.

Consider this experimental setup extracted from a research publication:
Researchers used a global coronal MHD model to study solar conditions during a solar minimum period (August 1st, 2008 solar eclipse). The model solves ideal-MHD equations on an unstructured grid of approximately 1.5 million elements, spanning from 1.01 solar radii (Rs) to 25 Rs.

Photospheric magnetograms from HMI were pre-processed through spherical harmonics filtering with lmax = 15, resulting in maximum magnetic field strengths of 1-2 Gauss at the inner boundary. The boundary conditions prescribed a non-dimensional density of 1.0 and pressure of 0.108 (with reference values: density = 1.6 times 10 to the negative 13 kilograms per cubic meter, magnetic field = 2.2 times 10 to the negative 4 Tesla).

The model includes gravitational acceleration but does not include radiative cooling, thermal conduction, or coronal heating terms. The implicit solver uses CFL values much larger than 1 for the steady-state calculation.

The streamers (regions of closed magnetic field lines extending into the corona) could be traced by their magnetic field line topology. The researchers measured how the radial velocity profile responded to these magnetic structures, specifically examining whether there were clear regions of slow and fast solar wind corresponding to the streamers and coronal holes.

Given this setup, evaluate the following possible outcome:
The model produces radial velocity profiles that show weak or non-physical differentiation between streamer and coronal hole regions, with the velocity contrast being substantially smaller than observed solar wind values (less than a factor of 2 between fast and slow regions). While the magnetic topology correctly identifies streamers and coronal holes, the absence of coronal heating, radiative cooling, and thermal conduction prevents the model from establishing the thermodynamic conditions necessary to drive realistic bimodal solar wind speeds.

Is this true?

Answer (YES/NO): NO